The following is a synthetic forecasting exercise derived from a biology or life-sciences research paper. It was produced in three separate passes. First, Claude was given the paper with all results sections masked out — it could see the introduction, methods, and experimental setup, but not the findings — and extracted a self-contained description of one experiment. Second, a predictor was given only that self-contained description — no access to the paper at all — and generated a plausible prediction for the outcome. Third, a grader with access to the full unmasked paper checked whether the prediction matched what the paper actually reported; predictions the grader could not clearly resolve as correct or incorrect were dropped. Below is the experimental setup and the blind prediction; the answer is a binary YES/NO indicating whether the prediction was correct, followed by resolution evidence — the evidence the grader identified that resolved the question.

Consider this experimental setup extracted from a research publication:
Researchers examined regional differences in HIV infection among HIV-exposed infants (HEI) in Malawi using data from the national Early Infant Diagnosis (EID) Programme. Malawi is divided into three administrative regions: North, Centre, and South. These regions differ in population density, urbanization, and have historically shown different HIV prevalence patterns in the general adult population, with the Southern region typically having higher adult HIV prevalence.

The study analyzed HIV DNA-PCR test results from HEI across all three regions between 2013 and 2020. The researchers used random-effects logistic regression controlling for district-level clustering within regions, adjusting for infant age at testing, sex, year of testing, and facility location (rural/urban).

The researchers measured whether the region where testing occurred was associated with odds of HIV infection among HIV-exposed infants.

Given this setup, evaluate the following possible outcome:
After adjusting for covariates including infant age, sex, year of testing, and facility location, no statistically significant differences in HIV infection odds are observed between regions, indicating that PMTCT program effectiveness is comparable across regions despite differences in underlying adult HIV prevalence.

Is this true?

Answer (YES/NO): NO